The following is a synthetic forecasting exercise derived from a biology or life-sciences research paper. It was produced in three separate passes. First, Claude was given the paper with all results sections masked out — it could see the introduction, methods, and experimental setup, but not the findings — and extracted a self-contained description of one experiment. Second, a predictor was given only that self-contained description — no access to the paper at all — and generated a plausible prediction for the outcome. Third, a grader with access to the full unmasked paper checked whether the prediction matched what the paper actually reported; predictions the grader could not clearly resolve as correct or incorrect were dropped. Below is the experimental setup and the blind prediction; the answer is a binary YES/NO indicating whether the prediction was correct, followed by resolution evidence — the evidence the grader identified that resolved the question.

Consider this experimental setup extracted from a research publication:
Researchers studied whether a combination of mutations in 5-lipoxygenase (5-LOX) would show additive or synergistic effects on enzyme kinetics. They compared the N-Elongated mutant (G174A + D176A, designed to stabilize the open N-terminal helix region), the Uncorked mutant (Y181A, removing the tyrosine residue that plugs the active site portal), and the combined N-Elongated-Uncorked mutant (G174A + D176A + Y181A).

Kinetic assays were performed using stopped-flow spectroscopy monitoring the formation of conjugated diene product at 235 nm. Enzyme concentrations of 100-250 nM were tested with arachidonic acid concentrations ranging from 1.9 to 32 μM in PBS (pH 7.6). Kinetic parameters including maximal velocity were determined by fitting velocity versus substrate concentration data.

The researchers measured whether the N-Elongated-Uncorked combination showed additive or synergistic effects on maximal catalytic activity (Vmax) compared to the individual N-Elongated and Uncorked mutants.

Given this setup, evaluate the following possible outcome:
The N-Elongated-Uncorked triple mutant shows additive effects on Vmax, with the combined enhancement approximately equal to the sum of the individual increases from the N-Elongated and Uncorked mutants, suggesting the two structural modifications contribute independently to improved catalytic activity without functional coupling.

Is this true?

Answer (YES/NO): NO